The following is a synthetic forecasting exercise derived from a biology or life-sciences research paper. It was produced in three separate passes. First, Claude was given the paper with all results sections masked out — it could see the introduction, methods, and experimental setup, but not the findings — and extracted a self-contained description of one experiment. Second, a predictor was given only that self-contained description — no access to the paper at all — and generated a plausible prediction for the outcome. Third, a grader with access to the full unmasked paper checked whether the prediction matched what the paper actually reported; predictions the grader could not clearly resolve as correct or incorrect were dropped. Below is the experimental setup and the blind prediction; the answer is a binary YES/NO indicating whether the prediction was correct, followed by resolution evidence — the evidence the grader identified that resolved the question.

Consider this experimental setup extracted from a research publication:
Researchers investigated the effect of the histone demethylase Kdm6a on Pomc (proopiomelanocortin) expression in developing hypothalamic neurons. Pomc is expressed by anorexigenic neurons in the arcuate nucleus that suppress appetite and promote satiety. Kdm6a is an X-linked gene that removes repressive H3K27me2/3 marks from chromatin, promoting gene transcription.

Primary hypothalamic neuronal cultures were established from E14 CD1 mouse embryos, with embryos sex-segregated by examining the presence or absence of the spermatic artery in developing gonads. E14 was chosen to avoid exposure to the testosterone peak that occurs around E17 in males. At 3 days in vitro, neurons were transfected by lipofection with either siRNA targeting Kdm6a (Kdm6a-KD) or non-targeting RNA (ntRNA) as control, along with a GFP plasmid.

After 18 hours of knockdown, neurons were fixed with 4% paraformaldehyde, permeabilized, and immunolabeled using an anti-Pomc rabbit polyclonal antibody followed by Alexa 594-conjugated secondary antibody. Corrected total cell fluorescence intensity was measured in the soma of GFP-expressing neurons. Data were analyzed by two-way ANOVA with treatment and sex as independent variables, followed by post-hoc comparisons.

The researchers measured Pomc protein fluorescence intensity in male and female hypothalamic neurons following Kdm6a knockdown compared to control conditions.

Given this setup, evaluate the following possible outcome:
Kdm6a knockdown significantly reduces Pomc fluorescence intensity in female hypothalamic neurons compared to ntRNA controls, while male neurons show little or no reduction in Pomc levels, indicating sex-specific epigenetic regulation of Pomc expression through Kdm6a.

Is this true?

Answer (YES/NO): YES